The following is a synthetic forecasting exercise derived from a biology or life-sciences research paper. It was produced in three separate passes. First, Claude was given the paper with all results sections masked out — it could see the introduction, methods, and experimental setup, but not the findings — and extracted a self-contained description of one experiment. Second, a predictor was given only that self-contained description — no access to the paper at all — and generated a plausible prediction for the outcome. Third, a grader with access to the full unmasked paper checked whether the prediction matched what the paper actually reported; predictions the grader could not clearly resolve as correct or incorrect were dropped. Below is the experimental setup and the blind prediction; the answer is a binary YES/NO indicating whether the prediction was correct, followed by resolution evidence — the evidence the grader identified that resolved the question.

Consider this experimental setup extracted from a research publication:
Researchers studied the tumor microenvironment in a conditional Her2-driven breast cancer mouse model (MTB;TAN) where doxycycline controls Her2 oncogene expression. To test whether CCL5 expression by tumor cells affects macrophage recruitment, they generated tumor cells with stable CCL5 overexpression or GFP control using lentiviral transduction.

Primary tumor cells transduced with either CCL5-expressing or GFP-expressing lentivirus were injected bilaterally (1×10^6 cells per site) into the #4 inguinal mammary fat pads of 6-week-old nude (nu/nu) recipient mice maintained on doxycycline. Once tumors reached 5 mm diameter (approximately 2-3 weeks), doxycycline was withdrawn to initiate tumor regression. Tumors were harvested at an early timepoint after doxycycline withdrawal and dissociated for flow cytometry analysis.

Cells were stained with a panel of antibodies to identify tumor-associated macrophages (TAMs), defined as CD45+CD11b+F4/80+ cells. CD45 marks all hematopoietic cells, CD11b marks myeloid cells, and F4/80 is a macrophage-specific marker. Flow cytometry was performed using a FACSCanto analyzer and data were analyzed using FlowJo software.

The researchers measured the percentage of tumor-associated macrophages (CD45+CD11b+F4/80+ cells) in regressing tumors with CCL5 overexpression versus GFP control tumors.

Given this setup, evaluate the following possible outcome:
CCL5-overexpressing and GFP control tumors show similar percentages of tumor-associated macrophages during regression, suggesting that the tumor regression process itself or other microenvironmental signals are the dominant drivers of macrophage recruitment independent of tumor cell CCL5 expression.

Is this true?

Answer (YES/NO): NO